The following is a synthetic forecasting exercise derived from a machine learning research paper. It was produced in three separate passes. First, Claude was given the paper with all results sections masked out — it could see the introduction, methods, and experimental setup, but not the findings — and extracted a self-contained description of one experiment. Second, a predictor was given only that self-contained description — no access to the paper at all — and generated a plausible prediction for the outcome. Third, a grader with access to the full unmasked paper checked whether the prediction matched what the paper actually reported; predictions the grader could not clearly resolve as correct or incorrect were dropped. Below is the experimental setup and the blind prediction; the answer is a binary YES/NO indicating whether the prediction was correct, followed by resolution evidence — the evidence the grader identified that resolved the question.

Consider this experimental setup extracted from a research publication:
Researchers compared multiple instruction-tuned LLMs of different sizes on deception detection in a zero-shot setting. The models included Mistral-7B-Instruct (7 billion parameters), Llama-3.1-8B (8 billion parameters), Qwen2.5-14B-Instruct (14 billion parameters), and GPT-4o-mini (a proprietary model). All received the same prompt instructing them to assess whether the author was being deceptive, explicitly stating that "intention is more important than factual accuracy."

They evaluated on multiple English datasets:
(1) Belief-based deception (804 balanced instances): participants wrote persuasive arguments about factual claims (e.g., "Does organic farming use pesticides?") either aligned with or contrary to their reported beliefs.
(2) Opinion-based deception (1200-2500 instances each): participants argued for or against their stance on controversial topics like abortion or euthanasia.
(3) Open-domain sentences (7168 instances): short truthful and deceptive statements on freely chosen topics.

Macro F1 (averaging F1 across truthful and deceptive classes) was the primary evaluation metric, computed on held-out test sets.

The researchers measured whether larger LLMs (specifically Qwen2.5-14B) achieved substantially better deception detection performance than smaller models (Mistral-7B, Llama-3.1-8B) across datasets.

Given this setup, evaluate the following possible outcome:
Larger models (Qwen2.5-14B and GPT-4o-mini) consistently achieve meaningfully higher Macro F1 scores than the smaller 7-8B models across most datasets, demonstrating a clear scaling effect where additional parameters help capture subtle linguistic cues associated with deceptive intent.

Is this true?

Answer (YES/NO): NO